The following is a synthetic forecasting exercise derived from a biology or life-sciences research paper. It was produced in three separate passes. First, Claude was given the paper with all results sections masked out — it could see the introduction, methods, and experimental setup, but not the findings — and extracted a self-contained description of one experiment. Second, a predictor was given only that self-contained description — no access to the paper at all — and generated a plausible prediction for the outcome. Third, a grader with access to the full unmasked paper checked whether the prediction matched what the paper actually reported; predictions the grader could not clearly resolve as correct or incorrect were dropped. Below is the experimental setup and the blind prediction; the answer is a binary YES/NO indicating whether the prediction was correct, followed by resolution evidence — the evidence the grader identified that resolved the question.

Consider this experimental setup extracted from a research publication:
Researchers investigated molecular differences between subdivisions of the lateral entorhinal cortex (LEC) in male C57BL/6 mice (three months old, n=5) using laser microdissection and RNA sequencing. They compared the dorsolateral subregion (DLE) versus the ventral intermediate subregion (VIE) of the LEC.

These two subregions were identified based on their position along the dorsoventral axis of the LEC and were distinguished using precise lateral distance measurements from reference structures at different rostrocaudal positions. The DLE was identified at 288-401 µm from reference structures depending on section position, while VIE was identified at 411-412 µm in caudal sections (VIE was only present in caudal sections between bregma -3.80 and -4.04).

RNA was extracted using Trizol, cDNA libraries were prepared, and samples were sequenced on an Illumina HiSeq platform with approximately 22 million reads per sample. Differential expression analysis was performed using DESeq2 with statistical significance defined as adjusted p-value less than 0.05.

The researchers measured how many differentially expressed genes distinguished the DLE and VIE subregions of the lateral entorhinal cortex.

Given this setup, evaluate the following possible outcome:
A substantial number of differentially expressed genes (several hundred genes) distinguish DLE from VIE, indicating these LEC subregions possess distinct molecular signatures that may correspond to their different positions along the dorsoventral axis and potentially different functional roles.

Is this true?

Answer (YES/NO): YES